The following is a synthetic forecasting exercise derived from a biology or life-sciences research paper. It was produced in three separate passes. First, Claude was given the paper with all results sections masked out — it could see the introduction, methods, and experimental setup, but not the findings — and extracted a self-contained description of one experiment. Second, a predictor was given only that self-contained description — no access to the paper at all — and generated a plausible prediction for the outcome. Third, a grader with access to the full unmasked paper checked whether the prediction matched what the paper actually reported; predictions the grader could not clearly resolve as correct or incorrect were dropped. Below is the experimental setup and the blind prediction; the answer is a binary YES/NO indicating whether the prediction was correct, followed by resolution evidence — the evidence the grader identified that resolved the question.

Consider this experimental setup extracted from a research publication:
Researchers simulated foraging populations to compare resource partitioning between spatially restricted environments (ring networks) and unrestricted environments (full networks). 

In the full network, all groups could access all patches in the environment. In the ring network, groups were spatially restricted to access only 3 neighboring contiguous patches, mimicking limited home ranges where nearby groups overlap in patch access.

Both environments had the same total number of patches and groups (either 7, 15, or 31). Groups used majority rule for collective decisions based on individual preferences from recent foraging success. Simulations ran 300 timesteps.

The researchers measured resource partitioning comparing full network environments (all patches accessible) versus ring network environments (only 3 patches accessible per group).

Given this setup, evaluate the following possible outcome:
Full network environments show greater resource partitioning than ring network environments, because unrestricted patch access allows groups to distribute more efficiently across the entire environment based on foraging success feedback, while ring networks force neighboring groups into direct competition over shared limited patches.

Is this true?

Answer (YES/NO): NO